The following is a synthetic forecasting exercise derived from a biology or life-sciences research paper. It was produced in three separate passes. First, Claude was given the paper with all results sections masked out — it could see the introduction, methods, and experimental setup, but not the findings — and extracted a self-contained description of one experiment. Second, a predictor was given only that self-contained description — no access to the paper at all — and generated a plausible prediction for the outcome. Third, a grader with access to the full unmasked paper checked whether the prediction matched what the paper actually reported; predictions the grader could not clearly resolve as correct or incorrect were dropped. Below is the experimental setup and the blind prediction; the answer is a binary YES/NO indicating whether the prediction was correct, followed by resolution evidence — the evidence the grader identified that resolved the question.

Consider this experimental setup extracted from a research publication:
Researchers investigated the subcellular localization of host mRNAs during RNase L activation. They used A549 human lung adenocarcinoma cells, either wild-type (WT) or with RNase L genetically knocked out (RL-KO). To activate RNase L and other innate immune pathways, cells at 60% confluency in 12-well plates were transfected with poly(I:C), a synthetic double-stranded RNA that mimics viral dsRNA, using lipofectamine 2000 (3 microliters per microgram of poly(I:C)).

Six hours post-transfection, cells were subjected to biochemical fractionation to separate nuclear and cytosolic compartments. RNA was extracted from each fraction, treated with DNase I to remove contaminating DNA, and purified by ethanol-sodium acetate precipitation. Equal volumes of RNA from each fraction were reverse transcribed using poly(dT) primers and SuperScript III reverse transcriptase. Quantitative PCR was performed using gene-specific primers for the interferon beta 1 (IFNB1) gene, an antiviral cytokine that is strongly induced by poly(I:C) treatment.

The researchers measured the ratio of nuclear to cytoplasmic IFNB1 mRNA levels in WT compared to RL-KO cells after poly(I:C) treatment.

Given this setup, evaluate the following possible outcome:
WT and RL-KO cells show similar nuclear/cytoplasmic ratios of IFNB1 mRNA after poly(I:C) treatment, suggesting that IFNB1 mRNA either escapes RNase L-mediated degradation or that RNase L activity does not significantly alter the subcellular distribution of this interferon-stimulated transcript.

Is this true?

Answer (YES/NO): NO